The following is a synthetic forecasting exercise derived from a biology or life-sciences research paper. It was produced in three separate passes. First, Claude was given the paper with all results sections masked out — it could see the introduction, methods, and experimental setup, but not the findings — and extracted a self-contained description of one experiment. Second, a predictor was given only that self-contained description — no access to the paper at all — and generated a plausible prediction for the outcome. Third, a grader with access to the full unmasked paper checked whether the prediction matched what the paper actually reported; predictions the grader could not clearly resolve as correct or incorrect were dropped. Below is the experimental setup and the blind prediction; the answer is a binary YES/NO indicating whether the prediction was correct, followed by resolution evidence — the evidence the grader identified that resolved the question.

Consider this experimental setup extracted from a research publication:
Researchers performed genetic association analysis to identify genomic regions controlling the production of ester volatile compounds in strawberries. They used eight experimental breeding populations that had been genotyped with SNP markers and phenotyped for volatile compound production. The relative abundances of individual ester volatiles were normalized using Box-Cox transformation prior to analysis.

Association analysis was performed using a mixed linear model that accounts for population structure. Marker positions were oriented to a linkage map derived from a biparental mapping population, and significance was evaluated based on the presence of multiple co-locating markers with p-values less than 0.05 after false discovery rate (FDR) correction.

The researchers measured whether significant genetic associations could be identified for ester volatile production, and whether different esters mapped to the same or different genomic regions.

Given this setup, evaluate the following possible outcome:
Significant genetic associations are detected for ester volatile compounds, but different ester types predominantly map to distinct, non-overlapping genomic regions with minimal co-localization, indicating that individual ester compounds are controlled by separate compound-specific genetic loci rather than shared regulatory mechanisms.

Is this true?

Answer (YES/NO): NO